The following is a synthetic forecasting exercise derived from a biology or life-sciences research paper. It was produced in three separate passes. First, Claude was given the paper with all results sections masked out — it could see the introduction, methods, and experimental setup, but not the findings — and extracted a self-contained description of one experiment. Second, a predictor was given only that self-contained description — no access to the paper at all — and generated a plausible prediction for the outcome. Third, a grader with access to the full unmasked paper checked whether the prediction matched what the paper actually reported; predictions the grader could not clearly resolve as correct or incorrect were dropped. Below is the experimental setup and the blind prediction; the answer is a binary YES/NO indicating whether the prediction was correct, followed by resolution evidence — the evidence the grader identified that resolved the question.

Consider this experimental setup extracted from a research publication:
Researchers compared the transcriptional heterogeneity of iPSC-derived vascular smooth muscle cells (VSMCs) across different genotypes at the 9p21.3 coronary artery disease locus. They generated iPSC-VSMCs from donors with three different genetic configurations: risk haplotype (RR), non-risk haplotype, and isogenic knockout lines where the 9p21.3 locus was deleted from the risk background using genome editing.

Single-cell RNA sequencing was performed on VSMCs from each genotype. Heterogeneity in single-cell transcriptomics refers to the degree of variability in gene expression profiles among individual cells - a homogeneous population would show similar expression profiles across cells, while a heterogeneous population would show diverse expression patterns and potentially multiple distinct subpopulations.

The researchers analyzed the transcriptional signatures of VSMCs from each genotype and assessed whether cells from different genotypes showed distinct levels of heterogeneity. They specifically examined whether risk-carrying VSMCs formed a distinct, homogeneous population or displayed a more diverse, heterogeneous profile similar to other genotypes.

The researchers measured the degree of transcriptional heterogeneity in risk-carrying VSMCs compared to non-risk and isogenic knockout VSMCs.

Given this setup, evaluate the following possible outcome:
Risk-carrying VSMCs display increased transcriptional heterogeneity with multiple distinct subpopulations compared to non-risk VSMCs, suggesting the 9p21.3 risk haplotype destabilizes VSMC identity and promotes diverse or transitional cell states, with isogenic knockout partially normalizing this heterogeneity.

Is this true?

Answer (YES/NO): NO